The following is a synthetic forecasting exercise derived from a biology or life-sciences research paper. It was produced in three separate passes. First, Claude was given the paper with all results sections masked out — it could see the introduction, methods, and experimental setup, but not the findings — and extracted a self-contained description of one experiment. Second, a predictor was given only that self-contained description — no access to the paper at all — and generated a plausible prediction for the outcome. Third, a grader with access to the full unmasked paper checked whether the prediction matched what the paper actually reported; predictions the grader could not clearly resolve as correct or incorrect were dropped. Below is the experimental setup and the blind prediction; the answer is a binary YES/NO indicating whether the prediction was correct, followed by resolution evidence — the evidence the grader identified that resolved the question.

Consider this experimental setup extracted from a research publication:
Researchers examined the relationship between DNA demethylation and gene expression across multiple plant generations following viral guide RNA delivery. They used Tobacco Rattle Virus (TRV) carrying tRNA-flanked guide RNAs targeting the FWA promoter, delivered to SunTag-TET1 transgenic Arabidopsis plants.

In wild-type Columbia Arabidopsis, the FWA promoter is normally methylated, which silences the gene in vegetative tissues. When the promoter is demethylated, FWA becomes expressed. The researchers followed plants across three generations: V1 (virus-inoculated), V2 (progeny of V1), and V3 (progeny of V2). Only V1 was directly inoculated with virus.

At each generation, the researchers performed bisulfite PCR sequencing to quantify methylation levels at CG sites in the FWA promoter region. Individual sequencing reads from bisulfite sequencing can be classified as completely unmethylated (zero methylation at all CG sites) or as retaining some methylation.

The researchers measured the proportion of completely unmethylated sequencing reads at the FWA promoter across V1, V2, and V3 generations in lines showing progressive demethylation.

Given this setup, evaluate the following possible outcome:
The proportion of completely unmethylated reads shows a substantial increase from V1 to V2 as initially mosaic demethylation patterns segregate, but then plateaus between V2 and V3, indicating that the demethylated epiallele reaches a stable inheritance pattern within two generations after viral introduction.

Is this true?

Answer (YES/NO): NO